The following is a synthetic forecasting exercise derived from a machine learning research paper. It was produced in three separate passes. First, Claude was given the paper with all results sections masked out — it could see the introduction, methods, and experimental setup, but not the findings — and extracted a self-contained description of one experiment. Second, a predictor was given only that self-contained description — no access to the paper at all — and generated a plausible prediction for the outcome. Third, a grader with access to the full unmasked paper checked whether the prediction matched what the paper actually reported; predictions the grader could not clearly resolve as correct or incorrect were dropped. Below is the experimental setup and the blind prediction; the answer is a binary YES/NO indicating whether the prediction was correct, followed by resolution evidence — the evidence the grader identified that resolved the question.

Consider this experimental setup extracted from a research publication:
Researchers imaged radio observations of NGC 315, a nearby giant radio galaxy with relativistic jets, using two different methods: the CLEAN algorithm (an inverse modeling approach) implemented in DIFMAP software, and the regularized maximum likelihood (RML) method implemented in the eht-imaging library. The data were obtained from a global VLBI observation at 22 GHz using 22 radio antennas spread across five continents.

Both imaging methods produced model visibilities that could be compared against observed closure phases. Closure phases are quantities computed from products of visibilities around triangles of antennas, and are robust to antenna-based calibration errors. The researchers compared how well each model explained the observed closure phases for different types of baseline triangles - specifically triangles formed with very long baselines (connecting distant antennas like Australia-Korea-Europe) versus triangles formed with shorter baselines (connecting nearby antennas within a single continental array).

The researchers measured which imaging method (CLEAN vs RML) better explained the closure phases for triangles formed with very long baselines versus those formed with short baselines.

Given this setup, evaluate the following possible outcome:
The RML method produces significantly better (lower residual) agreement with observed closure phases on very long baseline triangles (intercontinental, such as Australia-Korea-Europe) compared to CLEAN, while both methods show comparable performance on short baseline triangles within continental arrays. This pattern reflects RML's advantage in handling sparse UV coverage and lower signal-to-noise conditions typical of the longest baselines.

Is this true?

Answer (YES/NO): NO